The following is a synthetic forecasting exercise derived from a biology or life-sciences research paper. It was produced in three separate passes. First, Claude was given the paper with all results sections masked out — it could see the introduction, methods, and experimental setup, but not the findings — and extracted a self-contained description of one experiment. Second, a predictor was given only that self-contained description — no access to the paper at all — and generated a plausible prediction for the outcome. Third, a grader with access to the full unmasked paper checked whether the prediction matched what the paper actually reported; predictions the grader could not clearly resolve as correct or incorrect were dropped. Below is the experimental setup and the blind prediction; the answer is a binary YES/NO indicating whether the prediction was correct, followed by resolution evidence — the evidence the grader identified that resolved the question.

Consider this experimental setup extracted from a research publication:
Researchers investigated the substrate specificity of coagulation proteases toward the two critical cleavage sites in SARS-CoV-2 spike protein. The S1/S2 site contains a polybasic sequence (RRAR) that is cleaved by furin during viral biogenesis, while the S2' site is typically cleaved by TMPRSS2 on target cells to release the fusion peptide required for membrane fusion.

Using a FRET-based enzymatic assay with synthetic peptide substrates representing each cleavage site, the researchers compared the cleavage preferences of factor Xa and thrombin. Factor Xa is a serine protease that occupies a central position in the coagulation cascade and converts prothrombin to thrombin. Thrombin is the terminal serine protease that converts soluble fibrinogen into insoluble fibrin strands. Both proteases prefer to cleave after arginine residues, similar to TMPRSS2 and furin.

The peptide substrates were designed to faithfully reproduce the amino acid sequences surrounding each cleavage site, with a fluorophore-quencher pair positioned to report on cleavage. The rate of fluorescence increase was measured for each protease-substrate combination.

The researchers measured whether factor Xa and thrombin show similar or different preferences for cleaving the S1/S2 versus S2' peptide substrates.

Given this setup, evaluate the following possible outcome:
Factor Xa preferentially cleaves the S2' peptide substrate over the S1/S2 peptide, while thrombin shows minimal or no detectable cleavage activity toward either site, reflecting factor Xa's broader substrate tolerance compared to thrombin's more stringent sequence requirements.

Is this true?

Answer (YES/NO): NO